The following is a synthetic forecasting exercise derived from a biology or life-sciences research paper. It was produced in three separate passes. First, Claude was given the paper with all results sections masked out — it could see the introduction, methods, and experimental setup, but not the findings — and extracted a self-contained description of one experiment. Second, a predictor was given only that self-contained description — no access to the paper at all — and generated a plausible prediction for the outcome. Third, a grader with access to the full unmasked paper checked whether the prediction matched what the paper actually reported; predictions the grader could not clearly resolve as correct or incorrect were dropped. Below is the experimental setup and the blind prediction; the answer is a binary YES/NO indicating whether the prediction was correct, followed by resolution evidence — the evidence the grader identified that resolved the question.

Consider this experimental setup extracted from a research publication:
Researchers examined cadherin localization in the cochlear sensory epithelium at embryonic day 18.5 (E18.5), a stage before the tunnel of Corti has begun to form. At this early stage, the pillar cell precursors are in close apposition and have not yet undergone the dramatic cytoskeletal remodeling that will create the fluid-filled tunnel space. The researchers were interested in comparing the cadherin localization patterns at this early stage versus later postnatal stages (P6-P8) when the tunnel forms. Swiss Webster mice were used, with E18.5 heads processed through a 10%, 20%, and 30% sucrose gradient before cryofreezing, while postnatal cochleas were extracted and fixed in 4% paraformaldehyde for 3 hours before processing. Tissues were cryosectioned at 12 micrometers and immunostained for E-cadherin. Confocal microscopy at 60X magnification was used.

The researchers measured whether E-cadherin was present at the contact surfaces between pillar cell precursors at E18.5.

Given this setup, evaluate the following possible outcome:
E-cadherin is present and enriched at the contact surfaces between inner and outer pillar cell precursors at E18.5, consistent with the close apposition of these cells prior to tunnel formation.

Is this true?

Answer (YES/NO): NO